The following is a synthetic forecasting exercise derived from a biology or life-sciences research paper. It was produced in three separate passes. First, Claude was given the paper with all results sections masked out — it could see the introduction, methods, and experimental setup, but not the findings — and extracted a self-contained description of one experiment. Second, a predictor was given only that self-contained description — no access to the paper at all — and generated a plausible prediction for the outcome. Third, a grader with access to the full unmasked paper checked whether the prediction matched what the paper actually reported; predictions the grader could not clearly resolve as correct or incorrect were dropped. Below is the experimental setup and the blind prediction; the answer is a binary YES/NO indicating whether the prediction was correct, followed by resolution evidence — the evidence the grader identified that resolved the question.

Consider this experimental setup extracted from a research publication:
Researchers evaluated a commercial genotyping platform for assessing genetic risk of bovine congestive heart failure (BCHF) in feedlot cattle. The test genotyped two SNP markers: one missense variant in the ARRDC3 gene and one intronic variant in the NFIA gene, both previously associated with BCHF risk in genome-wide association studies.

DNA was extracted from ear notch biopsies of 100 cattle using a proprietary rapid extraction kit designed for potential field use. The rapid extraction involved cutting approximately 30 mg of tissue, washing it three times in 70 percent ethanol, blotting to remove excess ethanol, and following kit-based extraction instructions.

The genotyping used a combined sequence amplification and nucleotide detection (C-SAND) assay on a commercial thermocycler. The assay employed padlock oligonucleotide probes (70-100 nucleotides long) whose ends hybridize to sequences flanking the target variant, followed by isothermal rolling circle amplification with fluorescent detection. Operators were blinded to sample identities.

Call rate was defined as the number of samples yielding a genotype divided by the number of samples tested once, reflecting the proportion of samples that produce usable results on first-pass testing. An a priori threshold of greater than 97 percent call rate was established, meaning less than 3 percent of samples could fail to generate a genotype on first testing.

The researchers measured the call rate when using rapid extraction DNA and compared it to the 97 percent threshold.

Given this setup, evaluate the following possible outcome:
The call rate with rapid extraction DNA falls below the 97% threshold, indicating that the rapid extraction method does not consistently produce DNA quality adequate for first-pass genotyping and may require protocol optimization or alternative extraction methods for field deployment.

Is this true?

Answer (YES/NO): YES